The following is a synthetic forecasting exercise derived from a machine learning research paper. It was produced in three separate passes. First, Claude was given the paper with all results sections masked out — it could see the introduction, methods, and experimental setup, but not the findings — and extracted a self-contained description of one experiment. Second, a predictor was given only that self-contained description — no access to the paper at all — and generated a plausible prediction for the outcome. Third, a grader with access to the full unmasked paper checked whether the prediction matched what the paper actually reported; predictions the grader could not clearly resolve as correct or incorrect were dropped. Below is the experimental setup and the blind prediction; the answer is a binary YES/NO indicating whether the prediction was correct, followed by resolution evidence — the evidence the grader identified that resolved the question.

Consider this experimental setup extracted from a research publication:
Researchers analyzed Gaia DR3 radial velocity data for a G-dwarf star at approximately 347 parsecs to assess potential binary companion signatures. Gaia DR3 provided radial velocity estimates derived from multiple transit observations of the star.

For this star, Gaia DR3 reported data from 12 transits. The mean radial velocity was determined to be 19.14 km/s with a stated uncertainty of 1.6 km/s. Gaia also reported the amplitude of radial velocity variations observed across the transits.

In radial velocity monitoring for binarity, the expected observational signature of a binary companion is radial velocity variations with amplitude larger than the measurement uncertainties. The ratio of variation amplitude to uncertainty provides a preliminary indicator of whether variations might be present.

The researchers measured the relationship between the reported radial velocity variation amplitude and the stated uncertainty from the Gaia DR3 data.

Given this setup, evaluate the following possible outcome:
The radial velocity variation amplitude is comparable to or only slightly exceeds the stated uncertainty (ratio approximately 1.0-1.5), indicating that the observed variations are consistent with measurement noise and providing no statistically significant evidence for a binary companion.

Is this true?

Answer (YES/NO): NO